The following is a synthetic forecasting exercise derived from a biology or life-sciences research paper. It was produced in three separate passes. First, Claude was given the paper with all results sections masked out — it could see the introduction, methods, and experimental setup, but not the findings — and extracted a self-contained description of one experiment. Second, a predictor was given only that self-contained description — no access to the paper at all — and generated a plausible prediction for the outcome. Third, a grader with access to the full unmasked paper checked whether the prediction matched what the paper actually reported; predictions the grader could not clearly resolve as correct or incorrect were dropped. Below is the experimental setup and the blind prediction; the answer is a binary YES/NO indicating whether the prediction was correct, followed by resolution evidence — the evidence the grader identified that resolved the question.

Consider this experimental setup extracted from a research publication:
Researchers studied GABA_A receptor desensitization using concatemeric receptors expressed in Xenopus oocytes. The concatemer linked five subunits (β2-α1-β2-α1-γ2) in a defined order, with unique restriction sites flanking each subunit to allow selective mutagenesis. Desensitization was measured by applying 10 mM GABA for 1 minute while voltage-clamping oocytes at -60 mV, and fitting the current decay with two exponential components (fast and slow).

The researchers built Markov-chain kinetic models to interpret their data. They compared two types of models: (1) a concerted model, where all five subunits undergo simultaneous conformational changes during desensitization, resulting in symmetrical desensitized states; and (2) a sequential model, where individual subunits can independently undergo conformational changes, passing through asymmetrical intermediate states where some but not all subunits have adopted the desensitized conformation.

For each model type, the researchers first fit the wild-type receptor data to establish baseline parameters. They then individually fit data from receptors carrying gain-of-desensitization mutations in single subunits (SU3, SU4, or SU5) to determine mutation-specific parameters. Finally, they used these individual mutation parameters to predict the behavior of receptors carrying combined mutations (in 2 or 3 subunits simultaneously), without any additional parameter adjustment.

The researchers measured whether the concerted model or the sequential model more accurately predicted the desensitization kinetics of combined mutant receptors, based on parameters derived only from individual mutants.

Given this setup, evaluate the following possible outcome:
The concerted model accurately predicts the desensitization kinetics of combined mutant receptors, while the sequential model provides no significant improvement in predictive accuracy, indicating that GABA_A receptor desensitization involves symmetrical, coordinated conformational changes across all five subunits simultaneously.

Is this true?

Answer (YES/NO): NO